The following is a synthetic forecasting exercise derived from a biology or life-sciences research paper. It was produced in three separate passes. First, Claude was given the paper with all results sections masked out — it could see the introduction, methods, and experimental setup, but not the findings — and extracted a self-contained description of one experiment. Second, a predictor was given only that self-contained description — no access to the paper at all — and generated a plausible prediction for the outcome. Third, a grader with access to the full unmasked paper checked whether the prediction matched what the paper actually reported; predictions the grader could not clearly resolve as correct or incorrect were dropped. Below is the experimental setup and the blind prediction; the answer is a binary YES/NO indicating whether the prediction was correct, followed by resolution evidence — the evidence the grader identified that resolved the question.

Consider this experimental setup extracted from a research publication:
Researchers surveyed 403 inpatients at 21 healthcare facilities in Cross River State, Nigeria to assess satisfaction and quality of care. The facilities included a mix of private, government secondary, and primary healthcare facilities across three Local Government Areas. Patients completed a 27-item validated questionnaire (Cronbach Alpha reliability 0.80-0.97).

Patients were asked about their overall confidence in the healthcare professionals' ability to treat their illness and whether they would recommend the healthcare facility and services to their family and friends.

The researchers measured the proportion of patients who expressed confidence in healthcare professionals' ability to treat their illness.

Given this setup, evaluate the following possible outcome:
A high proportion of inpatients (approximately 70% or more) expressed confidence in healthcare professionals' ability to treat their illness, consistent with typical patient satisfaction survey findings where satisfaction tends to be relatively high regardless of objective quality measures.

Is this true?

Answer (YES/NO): YES